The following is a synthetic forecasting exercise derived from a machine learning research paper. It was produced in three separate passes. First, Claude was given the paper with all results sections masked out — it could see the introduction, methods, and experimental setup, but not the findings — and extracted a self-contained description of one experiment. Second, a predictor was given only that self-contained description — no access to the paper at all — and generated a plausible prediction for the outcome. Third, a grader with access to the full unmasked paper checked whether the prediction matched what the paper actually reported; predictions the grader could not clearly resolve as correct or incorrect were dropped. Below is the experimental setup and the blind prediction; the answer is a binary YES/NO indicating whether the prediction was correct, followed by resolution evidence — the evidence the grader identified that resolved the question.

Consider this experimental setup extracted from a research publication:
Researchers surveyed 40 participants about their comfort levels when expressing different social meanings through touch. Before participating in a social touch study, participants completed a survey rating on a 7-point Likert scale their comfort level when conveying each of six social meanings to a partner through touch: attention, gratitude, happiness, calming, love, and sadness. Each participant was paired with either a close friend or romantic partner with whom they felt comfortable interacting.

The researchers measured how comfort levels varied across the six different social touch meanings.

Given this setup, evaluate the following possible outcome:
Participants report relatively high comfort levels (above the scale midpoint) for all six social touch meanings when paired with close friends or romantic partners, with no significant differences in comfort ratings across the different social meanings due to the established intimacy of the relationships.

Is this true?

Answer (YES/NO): NO